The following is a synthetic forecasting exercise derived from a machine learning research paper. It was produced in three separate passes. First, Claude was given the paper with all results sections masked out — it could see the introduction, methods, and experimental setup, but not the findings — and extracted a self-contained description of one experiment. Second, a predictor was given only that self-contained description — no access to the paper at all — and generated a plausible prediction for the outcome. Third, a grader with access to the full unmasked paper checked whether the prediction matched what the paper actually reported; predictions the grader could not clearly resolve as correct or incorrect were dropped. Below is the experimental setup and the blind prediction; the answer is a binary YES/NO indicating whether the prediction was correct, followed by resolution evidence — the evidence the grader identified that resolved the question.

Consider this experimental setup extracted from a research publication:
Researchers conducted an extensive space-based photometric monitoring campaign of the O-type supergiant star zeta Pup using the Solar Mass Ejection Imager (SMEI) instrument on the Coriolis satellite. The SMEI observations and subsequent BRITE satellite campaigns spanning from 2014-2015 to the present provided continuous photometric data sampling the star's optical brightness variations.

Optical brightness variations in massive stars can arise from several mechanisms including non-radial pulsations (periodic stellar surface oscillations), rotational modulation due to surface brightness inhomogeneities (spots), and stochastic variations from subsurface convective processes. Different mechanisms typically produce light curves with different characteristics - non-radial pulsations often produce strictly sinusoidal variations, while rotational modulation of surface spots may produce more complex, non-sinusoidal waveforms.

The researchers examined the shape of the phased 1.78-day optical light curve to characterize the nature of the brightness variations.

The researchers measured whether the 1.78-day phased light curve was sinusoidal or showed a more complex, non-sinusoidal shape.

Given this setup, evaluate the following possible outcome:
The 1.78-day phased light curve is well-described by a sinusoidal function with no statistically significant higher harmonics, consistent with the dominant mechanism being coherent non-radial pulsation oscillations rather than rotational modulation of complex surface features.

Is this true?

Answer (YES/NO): NO